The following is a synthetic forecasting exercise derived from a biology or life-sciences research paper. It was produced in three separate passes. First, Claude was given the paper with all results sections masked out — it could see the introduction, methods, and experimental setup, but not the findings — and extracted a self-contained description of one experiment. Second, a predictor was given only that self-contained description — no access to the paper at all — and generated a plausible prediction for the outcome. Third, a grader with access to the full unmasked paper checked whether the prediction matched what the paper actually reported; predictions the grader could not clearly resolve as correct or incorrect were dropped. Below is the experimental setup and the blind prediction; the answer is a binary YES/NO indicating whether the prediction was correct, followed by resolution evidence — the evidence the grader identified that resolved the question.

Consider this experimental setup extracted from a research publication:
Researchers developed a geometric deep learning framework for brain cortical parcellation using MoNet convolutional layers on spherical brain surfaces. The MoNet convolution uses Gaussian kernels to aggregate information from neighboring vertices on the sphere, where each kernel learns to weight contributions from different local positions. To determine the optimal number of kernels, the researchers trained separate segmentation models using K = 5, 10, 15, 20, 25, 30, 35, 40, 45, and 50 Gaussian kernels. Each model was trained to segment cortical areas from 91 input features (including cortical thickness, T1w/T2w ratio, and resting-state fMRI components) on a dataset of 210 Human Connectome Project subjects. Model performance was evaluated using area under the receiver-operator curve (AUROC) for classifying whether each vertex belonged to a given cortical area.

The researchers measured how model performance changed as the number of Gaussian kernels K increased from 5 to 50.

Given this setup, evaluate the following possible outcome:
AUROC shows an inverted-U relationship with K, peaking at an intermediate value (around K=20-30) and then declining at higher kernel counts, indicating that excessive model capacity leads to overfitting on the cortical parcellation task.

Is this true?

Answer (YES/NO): NO